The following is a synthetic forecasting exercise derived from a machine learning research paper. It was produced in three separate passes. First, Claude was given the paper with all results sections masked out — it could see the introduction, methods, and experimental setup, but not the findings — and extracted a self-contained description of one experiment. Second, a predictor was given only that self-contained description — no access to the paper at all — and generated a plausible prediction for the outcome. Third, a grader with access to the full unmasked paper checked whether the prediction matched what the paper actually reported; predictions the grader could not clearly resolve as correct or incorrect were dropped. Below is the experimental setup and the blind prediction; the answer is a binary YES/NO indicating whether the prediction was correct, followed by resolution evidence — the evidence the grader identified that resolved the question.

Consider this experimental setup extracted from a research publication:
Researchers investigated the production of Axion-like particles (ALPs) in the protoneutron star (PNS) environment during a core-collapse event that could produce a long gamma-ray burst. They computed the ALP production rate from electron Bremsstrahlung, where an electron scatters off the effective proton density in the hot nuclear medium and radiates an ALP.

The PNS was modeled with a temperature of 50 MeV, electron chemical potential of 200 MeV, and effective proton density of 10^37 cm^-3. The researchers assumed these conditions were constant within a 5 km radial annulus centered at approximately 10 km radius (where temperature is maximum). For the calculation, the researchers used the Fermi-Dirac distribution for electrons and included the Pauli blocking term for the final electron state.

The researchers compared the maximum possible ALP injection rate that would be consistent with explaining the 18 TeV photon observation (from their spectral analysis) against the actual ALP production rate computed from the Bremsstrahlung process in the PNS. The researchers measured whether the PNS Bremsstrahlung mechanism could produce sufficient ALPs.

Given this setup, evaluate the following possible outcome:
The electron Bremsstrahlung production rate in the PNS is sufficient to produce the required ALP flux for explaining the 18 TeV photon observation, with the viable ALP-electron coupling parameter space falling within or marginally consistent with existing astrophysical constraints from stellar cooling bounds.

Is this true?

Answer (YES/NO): NO